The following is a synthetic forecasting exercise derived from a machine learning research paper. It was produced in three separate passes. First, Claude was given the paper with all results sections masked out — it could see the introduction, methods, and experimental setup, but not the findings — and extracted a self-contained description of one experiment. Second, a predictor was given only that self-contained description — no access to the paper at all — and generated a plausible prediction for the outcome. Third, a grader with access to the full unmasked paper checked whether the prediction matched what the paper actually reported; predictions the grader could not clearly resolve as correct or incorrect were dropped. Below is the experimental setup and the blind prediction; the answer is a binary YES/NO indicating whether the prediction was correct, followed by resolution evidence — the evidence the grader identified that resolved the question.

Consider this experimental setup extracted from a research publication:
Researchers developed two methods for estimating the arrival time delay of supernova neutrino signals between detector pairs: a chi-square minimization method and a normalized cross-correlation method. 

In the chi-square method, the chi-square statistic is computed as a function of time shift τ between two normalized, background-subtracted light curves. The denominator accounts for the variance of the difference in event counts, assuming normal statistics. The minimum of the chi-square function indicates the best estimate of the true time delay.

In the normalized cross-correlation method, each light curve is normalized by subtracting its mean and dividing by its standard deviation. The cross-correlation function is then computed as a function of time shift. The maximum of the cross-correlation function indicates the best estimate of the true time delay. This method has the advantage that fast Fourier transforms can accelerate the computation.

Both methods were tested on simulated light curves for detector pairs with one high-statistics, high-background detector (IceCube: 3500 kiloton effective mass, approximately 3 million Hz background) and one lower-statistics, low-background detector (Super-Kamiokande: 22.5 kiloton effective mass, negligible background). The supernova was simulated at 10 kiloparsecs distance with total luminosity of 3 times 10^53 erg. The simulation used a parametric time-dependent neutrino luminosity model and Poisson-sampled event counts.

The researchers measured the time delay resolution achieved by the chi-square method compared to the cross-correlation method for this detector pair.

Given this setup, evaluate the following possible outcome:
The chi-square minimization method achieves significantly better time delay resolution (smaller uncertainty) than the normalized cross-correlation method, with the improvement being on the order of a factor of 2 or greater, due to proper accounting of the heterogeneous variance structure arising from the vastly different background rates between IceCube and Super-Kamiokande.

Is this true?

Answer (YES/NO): NO